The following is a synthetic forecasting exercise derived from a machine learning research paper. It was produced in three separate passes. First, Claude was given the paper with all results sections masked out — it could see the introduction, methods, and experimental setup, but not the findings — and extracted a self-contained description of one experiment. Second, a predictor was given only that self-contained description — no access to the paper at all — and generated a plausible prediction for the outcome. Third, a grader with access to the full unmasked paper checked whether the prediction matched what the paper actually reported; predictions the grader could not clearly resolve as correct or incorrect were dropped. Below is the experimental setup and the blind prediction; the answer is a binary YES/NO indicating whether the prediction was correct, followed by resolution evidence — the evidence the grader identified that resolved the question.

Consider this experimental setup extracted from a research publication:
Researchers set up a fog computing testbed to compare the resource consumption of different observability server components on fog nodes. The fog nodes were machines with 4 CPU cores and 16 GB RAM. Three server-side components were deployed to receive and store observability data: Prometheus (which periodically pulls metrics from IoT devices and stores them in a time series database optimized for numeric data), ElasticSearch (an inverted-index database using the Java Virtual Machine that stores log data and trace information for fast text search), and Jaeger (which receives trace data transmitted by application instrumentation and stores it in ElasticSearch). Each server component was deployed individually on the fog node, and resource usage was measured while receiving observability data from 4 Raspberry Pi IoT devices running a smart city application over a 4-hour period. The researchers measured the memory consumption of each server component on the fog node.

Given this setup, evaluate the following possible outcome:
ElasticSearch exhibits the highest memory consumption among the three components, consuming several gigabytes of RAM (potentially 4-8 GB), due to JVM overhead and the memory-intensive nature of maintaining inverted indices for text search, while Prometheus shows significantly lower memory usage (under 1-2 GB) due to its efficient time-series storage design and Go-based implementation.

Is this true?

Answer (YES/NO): YES